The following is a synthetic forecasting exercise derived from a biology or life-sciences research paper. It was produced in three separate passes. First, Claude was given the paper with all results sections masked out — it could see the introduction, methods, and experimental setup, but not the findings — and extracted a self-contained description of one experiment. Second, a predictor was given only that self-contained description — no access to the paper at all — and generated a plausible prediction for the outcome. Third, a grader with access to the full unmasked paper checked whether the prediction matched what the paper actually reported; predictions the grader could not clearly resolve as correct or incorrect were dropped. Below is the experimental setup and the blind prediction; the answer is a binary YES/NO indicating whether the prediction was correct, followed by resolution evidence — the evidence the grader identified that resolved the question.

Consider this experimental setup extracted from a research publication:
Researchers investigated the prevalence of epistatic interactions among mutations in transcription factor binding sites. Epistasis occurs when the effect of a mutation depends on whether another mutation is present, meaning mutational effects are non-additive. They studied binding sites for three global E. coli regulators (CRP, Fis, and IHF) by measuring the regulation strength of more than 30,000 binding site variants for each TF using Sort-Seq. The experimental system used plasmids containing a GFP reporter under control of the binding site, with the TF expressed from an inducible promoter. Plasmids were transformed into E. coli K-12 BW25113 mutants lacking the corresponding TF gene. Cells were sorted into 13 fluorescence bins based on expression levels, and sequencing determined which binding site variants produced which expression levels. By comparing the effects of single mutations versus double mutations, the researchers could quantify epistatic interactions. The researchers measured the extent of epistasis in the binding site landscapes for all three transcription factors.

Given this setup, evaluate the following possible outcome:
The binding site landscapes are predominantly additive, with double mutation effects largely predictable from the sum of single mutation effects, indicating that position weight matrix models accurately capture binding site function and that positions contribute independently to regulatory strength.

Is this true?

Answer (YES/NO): NO